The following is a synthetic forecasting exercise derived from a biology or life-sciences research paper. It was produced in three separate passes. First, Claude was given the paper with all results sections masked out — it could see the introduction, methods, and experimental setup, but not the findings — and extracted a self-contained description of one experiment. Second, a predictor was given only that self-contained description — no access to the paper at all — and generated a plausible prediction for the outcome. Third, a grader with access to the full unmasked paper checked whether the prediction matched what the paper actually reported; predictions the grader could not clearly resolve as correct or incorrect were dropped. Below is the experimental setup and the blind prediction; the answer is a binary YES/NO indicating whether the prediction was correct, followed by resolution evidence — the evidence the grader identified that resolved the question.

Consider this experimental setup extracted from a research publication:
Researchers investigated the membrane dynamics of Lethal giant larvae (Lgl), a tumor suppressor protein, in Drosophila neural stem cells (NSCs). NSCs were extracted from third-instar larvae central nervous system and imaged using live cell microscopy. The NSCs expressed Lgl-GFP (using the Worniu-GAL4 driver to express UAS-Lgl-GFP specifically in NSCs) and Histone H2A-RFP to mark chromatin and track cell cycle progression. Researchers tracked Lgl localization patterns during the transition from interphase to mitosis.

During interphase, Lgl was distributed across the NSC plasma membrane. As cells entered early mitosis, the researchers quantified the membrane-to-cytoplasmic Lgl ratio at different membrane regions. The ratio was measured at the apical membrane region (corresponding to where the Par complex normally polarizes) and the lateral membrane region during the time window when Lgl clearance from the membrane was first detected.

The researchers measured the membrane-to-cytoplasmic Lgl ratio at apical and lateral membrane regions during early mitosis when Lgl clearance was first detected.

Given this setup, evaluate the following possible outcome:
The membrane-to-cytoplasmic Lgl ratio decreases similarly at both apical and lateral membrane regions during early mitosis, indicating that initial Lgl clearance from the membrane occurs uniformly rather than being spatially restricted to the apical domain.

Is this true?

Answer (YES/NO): NO